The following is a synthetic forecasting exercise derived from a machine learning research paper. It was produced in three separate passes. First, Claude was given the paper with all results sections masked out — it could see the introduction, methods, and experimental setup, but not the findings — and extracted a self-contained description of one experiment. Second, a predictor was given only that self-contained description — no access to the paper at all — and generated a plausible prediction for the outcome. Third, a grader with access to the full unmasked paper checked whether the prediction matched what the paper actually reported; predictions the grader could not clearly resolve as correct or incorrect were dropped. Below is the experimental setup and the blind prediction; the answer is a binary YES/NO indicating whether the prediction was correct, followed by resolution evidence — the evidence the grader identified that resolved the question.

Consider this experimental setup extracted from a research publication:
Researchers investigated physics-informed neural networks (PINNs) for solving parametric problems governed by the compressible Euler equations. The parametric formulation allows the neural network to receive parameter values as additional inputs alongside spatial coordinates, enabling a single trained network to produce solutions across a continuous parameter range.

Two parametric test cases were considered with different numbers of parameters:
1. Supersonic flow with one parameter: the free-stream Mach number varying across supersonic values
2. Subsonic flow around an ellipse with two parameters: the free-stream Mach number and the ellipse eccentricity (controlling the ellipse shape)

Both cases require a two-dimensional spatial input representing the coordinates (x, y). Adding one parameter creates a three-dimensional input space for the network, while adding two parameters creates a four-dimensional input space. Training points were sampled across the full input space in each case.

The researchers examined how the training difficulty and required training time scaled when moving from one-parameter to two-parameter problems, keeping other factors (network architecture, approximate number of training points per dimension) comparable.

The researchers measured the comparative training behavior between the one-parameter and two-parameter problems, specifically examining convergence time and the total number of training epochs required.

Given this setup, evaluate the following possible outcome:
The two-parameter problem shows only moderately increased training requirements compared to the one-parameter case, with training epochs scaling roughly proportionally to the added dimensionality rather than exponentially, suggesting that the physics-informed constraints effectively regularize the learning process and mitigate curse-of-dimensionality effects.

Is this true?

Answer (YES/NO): NO